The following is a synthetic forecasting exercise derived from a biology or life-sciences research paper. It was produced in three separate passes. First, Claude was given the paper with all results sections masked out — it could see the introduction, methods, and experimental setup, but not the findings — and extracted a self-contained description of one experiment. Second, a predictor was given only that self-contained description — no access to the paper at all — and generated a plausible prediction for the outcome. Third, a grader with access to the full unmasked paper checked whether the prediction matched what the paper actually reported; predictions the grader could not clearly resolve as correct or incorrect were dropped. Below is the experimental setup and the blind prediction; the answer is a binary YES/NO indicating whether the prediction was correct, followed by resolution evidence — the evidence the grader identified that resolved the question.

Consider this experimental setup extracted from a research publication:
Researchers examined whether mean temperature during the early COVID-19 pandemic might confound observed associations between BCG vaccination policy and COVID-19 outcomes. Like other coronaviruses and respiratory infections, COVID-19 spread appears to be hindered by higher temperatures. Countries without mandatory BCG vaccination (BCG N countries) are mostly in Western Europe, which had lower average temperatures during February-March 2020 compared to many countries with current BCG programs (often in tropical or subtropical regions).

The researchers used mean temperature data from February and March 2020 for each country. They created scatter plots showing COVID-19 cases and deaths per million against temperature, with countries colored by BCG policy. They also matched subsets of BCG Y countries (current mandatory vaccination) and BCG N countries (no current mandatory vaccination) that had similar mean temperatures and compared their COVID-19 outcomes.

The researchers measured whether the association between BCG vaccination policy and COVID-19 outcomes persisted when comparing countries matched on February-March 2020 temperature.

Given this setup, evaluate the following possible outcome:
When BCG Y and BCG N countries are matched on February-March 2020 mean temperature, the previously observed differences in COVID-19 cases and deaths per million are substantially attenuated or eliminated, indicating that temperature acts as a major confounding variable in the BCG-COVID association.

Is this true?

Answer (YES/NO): NO